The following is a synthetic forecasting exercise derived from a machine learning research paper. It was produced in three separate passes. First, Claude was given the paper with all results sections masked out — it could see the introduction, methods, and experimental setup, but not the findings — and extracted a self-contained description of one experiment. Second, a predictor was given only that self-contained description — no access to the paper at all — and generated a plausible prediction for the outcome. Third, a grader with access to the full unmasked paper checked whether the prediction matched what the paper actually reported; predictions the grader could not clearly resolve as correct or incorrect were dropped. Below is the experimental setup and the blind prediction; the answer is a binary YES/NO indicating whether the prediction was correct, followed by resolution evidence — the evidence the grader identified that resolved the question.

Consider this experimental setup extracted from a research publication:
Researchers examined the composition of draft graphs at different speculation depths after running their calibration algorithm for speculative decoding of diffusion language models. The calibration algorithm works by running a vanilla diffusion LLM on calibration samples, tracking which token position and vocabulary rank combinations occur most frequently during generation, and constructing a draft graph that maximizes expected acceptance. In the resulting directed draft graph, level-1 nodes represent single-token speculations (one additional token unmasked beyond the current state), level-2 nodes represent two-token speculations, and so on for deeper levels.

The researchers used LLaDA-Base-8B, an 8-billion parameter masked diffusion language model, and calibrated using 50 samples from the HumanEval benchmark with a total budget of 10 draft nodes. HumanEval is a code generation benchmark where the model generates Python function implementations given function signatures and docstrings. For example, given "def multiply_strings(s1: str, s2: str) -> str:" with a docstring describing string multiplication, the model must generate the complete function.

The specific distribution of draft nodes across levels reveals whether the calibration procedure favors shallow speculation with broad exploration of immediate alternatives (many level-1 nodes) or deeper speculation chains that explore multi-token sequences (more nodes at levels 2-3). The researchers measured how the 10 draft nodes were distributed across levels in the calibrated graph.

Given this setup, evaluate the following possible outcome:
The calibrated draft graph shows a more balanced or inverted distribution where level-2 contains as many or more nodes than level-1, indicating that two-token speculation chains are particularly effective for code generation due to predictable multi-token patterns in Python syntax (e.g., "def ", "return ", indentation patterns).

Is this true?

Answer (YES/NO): YES